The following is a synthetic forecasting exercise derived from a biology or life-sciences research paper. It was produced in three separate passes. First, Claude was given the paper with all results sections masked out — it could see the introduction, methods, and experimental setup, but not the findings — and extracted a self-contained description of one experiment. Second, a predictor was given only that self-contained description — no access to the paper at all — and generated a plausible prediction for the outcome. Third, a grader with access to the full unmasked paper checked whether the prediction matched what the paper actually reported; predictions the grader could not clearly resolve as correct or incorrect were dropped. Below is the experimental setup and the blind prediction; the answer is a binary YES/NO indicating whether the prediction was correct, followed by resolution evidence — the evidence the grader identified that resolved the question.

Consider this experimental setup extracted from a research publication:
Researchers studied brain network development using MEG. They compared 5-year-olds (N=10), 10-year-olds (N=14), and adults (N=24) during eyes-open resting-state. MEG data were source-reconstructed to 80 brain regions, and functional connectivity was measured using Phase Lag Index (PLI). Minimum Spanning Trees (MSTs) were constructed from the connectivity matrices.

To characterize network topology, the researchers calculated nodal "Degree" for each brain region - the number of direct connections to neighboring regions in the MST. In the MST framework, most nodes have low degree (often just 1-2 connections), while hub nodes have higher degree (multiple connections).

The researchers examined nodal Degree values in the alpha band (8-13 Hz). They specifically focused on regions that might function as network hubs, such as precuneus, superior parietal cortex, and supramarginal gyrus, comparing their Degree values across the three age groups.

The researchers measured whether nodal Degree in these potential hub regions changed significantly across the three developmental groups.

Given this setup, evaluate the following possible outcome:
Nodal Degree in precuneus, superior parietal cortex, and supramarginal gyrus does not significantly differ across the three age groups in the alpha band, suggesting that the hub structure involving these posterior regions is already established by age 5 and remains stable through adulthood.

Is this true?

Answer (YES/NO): YES